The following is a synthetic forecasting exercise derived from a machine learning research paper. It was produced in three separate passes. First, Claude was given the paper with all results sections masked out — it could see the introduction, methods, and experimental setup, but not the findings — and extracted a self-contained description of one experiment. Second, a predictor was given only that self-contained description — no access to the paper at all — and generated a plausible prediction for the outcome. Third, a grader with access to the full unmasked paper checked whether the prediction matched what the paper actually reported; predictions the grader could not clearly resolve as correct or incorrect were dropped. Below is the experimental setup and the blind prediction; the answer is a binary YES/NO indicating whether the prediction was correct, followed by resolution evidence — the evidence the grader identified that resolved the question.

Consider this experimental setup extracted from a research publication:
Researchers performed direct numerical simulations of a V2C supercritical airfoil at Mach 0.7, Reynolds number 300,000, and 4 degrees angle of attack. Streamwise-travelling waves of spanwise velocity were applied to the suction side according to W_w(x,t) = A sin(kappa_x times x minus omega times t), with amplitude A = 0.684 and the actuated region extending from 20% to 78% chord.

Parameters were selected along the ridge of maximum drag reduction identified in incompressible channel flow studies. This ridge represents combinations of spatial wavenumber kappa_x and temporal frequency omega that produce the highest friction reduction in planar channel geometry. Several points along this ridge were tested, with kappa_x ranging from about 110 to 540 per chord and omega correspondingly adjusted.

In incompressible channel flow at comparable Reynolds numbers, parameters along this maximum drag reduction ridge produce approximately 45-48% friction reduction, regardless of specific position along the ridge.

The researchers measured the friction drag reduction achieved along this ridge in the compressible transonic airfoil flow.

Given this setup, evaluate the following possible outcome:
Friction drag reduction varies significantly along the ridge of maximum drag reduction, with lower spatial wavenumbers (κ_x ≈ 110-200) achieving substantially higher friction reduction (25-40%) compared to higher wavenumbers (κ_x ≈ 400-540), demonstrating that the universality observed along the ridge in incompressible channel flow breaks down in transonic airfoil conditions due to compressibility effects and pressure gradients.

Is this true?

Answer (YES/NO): NO